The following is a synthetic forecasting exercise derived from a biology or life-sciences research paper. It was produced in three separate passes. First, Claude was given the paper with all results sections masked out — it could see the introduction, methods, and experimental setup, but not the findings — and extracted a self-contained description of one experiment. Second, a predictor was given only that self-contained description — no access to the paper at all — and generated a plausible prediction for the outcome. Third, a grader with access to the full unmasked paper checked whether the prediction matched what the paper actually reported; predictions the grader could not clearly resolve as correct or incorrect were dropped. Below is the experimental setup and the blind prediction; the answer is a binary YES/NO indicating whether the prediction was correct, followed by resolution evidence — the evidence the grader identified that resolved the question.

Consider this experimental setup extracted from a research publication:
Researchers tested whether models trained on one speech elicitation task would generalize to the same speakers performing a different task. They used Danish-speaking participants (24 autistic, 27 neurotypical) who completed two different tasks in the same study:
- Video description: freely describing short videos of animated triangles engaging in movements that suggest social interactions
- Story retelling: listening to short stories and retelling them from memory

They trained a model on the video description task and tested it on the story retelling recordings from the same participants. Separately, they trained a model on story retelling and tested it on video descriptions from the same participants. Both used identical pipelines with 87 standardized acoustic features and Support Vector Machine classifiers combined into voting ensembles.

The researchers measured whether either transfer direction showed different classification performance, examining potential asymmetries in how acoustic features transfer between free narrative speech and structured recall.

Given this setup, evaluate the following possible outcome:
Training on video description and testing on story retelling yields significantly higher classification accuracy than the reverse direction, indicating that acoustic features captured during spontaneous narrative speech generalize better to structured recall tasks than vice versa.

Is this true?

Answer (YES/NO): NO